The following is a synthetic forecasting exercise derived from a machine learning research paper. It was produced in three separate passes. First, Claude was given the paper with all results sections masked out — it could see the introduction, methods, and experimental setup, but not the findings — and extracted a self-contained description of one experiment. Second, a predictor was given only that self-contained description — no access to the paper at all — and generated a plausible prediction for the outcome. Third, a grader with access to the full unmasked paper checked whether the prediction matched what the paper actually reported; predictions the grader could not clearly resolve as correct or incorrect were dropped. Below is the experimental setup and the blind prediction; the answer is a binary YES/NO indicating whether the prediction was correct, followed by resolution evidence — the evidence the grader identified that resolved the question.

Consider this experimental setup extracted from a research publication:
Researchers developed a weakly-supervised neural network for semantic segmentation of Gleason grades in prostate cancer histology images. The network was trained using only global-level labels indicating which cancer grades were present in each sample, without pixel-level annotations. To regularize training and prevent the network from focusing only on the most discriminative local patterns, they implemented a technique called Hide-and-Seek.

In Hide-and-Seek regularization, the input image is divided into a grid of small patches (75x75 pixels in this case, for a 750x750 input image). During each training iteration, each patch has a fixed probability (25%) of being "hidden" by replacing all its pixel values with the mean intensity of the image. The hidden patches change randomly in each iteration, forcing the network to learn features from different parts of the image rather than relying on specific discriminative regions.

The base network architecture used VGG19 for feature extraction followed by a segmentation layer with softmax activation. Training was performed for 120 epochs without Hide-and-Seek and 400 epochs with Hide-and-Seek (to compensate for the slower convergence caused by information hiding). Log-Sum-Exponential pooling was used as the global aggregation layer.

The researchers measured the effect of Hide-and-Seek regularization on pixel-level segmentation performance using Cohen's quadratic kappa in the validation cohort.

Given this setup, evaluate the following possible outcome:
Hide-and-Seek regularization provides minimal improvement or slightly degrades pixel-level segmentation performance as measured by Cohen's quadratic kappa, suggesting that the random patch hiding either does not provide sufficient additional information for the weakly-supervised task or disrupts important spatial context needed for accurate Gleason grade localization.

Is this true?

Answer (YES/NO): NO